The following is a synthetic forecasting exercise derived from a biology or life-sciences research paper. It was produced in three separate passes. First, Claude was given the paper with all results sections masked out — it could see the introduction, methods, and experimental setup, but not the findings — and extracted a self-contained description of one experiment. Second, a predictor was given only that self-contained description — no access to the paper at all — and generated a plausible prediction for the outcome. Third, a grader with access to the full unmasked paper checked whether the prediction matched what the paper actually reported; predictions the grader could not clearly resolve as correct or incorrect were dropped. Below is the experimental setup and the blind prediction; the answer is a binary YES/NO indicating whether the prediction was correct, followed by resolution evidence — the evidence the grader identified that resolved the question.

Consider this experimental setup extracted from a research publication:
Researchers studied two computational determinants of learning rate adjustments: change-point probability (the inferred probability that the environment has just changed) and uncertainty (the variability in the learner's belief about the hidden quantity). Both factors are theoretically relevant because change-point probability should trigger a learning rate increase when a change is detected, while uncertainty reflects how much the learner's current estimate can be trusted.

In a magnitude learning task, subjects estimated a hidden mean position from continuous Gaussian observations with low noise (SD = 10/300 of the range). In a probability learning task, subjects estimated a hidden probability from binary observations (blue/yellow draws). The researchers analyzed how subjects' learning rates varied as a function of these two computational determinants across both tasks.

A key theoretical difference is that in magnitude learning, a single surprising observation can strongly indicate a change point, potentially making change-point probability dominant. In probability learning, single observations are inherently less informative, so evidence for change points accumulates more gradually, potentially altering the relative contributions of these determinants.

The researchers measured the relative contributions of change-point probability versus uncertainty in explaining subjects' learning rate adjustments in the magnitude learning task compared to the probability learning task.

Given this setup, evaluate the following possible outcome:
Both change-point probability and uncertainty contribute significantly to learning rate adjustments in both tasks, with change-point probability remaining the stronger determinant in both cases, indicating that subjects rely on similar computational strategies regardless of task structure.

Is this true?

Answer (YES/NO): NO